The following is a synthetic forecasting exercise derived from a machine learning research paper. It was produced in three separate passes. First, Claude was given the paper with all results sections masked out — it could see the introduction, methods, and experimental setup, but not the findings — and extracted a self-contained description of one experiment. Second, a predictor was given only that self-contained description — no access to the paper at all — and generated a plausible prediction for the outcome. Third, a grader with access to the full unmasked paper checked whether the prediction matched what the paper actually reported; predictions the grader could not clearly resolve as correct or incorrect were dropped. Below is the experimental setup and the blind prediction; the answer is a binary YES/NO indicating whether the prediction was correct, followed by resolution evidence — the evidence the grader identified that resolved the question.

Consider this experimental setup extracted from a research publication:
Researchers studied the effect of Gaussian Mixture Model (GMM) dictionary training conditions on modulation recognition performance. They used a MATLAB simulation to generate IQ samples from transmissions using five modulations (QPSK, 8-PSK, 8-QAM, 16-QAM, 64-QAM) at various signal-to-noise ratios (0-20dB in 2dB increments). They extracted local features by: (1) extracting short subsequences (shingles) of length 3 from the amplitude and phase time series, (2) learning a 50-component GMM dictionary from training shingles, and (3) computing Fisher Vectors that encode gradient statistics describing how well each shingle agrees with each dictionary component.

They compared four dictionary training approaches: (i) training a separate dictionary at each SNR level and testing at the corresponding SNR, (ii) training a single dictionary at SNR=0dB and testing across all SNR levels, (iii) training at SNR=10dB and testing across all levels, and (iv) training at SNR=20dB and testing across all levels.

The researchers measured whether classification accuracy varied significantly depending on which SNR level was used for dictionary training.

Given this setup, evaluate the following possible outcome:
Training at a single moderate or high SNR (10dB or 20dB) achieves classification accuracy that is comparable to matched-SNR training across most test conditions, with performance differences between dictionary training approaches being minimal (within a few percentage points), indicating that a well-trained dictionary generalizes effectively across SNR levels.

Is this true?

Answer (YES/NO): YES